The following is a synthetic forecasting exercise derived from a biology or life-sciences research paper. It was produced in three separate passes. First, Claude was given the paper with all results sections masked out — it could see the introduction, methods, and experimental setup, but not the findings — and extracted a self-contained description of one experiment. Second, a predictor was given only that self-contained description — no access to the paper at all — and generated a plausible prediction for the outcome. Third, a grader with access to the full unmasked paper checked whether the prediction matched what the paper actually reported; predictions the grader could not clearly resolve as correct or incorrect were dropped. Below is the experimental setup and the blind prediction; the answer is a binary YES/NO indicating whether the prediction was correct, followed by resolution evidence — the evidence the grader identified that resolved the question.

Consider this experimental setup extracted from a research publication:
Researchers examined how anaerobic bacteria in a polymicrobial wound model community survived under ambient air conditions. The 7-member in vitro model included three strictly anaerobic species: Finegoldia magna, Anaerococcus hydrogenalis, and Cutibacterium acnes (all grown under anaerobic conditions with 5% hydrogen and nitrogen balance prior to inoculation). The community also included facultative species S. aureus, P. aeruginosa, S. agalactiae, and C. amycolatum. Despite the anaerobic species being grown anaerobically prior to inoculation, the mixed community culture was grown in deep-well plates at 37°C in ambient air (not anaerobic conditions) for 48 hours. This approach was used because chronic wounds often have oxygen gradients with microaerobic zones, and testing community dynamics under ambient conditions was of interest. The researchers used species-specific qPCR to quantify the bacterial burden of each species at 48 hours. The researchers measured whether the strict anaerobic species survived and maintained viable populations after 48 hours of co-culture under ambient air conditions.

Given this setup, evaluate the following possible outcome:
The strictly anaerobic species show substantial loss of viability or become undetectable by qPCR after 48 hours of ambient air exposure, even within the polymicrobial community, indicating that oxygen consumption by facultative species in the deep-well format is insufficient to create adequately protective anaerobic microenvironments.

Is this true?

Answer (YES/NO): NO